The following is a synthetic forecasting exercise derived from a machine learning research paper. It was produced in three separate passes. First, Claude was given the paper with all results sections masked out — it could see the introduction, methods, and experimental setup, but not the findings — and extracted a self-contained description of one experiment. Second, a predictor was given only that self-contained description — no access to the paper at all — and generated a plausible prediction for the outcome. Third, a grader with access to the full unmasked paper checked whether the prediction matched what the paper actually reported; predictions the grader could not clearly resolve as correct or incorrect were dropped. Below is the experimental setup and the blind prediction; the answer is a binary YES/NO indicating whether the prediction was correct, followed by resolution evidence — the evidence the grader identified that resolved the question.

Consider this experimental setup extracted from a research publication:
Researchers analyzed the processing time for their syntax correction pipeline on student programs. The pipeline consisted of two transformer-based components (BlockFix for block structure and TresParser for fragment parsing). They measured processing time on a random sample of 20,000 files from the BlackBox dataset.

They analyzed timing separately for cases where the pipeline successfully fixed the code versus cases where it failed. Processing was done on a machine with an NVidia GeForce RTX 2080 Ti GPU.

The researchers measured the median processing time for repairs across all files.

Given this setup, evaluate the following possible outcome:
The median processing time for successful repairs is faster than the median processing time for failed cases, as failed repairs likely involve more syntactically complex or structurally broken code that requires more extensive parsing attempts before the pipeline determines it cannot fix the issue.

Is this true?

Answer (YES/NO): NO